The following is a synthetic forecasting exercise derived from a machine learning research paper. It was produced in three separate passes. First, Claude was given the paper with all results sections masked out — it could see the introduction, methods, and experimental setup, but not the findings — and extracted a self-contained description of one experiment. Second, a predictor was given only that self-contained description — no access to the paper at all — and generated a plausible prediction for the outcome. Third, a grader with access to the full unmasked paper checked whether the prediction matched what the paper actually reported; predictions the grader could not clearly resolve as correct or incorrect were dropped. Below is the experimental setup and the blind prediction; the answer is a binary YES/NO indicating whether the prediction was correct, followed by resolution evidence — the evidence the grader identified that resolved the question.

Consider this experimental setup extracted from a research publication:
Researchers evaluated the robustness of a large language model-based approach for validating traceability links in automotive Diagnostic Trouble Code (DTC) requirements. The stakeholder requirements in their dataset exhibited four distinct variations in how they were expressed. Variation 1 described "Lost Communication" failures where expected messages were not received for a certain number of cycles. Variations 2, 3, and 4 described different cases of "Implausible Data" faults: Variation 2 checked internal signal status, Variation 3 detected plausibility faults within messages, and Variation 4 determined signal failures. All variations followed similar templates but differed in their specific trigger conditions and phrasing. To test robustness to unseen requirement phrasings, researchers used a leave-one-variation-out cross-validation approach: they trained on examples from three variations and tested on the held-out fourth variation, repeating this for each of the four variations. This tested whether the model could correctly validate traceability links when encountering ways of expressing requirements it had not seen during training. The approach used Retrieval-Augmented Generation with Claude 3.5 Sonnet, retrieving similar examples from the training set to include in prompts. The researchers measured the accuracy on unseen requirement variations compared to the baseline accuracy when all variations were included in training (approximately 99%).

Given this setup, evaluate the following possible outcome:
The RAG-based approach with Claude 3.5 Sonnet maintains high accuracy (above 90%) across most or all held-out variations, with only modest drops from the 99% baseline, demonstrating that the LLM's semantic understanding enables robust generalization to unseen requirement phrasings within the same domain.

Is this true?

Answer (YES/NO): YES